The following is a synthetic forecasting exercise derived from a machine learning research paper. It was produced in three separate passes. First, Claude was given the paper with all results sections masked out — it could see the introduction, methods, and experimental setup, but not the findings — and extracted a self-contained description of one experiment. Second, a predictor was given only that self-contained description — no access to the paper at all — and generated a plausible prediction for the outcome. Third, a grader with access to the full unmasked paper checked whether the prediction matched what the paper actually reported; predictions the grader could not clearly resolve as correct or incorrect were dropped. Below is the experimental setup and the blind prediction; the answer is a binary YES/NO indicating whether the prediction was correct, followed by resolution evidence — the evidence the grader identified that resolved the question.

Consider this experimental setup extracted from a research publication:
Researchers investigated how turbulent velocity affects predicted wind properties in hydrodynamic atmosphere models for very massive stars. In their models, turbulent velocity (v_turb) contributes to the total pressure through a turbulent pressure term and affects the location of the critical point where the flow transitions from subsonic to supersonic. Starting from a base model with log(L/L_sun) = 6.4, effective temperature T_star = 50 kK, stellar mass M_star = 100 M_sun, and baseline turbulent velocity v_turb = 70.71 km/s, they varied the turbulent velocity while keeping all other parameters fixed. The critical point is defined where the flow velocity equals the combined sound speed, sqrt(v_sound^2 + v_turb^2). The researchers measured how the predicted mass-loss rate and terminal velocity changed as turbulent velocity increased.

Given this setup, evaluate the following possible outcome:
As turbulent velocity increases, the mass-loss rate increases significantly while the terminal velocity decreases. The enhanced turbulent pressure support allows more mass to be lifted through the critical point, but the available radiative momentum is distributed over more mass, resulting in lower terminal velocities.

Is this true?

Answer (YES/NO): YES